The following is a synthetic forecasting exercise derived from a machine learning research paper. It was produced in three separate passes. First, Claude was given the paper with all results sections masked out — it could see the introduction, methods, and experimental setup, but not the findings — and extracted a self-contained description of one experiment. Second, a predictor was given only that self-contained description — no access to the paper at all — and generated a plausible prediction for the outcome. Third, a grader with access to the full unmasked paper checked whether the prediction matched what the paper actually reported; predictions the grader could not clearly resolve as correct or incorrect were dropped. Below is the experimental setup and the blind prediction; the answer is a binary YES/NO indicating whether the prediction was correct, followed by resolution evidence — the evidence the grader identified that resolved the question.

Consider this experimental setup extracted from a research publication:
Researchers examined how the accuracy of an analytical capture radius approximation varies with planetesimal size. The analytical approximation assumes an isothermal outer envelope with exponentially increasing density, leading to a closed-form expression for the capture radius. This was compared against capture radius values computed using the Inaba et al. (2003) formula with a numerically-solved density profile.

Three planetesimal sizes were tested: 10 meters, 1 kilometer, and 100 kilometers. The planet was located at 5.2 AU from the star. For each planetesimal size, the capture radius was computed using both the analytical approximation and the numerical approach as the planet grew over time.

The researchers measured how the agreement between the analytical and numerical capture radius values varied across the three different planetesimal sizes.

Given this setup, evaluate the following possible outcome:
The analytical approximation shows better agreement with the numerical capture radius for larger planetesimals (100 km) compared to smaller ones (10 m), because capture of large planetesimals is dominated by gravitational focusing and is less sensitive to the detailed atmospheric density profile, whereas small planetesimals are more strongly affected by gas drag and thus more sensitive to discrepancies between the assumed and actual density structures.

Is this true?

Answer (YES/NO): NO